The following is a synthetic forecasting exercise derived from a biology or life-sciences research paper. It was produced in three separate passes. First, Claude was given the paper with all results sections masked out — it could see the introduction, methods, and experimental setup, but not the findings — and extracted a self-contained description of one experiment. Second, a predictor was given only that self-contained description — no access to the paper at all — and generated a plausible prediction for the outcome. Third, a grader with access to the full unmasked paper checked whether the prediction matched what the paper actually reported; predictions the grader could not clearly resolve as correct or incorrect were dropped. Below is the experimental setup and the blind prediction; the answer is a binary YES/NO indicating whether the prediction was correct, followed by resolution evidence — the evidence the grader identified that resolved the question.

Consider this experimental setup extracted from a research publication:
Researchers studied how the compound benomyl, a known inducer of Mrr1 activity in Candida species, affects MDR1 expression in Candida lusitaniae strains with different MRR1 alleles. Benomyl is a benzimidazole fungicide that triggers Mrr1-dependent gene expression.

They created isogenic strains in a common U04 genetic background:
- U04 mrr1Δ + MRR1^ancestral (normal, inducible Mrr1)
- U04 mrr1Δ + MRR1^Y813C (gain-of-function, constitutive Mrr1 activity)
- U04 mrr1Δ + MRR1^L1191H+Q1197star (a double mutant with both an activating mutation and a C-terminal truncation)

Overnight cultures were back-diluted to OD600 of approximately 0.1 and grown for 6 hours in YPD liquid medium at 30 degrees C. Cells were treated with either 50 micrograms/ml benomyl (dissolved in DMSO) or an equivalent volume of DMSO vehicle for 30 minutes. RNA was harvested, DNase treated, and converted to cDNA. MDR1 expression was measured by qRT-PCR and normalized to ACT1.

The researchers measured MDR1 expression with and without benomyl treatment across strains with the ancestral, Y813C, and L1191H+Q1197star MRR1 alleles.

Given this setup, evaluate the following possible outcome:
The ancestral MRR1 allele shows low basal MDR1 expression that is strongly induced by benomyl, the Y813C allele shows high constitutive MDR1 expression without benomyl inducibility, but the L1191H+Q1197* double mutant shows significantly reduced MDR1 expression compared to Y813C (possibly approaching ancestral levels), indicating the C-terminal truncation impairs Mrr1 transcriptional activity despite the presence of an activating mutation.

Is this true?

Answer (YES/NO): YES